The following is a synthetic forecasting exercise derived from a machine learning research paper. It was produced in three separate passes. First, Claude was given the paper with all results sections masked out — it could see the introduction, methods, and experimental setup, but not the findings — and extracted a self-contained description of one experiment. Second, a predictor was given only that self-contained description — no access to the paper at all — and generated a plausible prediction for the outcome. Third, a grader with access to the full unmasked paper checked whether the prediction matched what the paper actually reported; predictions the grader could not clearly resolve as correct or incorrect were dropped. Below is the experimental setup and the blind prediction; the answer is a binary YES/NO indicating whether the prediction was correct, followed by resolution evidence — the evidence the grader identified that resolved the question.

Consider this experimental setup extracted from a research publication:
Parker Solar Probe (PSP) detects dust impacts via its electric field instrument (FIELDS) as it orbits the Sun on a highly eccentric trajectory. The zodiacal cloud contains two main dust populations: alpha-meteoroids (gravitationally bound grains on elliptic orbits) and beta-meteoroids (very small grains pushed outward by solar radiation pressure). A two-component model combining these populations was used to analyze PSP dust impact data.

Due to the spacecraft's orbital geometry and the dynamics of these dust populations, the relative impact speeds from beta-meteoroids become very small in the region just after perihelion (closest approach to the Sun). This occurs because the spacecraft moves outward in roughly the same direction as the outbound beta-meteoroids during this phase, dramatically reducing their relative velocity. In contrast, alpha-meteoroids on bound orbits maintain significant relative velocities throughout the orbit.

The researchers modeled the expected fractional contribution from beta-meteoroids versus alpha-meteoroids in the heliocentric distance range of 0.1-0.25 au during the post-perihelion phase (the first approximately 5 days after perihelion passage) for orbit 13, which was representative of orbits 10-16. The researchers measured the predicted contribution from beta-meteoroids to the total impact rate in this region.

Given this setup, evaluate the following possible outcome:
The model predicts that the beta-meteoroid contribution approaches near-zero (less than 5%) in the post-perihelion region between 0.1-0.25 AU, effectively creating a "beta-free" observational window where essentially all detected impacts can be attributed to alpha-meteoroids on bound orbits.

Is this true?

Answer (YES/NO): YES